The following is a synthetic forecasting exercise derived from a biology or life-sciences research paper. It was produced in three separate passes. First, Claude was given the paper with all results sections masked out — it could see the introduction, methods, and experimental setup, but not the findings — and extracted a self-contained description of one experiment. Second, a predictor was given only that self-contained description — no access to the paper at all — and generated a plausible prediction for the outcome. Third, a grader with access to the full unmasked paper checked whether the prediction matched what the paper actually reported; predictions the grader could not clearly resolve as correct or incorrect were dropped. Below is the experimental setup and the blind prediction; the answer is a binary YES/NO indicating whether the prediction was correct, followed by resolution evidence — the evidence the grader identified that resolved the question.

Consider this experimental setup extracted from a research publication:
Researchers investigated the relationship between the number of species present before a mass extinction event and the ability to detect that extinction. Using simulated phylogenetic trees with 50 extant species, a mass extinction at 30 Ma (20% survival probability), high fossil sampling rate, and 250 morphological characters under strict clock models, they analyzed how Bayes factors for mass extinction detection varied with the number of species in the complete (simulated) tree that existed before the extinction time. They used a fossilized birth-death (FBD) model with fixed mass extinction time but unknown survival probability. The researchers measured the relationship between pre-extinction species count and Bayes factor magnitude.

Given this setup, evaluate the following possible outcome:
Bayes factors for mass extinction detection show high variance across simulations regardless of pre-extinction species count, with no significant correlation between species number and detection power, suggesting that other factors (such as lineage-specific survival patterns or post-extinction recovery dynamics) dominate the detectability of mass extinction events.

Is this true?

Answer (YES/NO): NO